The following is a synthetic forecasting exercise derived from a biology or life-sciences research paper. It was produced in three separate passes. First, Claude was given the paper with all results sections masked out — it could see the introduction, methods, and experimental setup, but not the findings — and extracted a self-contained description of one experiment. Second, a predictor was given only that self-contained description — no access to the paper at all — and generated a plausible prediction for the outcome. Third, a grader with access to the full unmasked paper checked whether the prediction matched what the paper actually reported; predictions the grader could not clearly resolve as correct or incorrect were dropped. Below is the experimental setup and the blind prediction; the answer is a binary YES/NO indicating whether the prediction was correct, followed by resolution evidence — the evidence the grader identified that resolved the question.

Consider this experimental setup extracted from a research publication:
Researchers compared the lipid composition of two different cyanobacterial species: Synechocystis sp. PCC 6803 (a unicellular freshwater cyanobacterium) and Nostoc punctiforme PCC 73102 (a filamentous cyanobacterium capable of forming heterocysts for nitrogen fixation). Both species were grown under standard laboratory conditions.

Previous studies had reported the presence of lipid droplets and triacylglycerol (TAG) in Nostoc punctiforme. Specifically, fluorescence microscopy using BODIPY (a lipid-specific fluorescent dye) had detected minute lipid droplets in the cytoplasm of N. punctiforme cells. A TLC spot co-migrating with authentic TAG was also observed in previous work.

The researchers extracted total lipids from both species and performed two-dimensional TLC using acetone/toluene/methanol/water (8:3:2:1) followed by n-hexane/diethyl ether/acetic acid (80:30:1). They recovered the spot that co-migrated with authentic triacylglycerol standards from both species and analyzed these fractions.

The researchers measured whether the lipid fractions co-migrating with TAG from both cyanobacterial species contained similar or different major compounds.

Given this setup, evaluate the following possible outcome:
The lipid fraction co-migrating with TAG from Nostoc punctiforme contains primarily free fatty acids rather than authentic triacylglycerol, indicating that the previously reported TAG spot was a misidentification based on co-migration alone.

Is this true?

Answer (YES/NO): NO